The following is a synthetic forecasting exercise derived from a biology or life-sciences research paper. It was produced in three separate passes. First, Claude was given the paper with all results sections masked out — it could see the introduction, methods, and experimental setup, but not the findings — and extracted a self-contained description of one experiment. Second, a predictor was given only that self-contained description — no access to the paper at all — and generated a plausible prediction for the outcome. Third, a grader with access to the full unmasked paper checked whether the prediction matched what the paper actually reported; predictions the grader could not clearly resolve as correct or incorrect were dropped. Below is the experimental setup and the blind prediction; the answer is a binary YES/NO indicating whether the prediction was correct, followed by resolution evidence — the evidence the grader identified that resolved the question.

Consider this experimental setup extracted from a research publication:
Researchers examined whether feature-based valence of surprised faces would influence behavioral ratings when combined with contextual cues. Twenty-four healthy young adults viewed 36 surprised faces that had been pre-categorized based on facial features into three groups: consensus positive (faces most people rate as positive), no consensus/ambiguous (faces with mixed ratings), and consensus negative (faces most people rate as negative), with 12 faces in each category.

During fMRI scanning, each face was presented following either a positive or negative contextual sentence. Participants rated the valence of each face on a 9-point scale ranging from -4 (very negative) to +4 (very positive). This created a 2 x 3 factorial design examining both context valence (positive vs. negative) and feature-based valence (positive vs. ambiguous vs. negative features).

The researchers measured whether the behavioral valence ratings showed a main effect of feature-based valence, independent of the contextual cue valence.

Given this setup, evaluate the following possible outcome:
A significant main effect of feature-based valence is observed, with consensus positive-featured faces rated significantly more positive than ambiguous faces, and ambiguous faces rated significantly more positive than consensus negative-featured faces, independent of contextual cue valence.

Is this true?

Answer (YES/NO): NO